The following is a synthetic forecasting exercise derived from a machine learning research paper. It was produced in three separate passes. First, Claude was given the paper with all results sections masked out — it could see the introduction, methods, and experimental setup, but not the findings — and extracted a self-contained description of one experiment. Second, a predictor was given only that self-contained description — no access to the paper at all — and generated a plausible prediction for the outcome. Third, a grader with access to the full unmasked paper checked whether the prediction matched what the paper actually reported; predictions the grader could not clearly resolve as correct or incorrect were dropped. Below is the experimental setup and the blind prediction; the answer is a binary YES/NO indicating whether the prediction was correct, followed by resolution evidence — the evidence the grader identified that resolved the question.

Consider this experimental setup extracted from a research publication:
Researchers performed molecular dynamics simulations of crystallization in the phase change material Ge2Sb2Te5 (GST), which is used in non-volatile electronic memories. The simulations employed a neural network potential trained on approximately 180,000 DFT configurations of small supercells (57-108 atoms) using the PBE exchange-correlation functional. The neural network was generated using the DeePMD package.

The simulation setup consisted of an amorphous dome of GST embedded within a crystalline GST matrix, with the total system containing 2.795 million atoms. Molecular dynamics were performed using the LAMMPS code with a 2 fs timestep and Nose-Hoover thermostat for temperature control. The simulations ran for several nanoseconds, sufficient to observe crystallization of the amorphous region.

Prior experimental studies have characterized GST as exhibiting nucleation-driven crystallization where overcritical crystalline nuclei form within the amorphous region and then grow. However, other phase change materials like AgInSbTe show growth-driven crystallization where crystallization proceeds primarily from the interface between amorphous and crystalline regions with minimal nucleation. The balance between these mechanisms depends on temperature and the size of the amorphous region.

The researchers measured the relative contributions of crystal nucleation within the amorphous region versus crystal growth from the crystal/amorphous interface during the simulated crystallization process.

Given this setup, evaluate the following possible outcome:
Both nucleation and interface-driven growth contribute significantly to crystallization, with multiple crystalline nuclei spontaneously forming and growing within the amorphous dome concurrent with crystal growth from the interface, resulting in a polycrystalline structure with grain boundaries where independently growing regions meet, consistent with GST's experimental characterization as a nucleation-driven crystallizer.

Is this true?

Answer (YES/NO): NO